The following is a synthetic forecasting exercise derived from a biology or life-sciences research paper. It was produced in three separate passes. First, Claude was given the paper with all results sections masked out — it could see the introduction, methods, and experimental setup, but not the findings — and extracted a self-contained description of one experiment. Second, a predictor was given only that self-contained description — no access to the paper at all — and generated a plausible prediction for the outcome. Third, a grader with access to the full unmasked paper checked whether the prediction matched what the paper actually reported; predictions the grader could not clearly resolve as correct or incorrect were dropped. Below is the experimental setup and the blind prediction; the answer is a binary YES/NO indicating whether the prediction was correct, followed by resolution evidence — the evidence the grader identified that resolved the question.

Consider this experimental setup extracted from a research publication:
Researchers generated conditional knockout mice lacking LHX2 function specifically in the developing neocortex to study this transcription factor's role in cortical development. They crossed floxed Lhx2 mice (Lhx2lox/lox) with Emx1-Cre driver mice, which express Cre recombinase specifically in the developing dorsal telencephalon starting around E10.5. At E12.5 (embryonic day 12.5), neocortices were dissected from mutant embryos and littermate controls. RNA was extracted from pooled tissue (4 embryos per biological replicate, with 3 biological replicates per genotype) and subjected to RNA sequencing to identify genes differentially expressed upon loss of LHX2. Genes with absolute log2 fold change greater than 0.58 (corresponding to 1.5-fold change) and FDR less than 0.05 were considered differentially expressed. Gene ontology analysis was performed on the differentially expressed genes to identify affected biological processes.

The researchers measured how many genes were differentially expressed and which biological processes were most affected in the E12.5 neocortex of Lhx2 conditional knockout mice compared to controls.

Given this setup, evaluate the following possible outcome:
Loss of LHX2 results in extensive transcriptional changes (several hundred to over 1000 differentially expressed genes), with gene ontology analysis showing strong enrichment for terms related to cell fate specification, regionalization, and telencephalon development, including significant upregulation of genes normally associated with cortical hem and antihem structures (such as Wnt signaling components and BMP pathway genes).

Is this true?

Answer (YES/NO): NO